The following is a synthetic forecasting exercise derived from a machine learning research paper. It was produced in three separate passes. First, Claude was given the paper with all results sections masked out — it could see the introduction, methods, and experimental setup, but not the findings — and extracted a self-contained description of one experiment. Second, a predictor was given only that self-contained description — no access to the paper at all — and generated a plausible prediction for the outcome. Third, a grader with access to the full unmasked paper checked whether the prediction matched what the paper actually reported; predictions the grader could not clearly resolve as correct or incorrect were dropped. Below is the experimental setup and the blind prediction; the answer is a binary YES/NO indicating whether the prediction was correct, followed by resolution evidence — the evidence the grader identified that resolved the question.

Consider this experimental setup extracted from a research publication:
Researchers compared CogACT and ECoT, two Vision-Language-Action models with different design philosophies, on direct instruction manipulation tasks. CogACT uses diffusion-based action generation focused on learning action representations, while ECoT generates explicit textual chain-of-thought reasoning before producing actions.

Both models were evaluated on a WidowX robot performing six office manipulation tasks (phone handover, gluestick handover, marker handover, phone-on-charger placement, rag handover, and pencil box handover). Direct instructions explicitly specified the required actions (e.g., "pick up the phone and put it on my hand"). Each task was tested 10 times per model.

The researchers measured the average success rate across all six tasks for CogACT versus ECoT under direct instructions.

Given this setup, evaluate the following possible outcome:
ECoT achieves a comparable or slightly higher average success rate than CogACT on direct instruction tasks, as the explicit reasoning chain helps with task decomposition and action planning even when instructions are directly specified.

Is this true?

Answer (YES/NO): NO